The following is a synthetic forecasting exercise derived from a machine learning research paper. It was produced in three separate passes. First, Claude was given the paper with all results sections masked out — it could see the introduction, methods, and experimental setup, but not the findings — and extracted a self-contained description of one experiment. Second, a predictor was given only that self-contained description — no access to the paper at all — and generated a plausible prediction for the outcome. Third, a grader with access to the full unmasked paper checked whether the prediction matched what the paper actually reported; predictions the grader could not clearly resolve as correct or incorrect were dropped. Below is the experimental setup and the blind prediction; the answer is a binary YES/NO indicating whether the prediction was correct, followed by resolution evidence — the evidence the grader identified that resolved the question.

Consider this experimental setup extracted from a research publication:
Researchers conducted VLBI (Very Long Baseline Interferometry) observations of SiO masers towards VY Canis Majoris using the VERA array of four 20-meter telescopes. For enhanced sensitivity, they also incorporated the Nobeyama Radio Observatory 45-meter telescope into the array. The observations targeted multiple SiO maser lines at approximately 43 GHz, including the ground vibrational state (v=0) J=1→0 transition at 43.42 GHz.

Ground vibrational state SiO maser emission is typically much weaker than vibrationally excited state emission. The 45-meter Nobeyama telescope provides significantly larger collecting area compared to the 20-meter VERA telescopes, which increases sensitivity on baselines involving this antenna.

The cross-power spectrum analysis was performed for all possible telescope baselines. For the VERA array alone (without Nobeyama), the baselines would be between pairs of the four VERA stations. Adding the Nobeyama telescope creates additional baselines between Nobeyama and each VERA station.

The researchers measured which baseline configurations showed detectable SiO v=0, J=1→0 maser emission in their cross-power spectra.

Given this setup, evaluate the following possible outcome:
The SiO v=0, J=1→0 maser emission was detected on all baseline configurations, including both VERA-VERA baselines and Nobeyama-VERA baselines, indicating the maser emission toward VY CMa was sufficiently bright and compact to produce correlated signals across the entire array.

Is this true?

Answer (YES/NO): NO